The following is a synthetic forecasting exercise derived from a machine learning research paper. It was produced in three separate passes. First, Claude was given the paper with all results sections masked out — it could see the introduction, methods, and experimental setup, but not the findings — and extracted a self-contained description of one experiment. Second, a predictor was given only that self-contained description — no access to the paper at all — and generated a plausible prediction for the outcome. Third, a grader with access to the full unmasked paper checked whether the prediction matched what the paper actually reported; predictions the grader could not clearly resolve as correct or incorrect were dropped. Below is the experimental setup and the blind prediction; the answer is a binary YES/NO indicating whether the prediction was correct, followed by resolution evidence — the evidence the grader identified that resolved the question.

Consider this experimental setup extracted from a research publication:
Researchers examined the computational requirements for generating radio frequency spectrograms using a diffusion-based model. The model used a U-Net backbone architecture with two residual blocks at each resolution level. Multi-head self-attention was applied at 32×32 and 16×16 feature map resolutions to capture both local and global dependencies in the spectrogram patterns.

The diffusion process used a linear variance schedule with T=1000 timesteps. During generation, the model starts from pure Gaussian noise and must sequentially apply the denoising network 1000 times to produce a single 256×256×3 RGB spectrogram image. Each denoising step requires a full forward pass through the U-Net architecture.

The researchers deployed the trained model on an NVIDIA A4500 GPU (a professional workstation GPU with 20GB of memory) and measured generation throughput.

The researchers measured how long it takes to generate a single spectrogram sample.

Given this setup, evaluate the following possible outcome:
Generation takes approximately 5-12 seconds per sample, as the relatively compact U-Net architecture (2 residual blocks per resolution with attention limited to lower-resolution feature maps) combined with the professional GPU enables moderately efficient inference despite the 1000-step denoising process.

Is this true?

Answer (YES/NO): NO